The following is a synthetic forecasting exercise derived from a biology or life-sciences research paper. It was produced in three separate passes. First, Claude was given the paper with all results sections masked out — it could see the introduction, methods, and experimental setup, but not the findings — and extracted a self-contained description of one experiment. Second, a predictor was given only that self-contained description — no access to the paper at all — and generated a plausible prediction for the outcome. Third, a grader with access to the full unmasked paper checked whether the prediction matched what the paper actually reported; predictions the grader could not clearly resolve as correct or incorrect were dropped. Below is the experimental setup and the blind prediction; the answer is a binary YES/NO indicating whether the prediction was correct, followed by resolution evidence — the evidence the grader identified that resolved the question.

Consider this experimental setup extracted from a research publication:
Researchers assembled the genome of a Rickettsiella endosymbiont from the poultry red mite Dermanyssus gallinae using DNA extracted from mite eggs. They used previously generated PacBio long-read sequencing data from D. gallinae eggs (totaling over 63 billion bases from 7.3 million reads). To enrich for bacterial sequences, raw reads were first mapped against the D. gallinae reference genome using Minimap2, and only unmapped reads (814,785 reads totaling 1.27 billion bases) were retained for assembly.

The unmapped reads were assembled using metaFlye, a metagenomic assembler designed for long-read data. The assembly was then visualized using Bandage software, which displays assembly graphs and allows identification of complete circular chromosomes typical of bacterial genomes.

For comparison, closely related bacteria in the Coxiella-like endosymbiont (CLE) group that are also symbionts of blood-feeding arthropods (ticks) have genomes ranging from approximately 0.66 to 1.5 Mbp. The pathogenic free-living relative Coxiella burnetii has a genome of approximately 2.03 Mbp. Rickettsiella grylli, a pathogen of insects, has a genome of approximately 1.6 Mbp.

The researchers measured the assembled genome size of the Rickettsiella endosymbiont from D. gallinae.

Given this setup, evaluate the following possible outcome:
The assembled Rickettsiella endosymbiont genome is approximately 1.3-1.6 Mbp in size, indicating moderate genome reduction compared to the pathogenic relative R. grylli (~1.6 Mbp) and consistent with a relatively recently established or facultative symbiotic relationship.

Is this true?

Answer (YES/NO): NO